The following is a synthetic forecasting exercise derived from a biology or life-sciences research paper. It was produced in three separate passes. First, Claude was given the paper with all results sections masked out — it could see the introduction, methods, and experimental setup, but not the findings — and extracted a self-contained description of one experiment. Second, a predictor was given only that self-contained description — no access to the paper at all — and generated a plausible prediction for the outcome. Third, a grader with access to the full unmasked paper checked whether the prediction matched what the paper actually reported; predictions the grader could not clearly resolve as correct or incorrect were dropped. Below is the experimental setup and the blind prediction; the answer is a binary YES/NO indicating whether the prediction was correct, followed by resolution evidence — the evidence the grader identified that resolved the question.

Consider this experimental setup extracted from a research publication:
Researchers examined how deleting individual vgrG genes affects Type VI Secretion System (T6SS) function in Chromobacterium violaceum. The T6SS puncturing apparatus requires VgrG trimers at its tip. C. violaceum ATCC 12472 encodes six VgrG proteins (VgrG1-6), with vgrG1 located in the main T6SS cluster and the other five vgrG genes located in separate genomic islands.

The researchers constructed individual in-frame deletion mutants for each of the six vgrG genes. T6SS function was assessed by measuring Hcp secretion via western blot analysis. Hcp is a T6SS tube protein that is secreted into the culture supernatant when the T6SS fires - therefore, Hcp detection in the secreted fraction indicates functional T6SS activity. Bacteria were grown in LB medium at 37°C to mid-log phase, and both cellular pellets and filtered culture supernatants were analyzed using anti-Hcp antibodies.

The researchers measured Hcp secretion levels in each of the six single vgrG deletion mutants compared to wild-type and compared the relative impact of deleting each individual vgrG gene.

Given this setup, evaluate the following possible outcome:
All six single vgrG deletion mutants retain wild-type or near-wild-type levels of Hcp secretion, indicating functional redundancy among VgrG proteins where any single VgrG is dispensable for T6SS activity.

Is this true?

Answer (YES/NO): NO